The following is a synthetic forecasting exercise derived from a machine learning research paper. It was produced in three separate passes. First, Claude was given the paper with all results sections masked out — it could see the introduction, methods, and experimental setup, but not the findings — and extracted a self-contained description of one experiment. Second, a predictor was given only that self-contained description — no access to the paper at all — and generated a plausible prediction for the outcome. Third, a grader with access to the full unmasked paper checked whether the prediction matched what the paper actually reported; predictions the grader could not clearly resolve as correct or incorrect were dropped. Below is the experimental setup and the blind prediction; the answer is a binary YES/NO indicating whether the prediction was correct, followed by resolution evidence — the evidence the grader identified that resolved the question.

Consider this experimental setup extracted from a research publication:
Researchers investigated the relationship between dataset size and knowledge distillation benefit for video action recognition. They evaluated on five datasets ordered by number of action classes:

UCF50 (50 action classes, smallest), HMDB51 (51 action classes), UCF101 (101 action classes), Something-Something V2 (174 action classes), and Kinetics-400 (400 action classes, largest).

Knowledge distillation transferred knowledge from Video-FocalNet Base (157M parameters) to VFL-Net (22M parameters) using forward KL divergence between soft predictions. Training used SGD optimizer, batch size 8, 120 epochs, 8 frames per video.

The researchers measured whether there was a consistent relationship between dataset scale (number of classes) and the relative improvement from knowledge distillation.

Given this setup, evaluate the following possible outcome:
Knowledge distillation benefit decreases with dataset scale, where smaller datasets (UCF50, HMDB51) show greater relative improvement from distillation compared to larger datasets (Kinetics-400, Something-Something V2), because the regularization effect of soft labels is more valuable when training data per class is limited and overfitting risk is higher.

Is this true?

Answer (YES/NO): NO